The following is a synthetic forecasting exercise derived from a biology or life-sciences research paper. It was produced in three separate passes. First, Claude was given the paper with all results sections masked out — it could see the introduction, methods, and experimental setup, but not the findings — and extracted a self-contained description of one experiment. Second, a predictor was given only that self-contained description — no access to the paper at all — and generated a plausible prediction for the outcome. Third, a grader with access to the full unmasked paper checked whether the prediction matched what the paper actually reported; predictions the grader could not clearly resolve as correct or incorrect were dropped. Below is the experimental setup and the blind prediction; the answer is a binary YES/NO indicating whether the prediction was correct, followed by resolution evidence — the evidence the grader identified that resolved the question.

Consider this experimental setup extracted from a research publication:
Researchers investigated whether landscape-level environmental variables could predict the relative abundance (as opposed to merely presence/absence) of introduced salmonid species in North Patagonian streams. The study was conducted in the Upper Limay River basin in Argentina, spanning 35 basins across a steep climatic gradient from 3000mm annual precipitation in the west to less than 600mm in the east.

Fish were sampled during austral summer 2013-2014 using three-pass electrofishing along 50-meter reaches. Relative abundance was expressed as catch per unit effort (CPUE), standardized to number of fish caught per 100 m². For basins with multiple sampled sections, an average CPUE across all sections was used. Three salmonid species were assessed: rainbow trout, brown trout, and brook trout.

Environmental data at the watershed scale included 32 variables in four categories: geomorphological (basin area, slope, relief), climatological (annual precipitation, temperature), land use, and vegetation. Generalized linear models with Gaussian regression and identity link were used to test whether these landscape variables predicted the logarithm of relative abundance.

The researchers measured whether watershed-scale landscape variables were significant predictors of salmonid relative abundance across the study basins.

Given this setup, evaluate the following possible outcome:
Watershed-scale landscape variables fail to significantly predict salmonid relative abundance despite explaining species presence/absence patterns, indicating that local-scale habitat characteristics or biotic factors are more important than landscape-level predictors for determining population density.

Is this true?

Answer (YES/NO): NO